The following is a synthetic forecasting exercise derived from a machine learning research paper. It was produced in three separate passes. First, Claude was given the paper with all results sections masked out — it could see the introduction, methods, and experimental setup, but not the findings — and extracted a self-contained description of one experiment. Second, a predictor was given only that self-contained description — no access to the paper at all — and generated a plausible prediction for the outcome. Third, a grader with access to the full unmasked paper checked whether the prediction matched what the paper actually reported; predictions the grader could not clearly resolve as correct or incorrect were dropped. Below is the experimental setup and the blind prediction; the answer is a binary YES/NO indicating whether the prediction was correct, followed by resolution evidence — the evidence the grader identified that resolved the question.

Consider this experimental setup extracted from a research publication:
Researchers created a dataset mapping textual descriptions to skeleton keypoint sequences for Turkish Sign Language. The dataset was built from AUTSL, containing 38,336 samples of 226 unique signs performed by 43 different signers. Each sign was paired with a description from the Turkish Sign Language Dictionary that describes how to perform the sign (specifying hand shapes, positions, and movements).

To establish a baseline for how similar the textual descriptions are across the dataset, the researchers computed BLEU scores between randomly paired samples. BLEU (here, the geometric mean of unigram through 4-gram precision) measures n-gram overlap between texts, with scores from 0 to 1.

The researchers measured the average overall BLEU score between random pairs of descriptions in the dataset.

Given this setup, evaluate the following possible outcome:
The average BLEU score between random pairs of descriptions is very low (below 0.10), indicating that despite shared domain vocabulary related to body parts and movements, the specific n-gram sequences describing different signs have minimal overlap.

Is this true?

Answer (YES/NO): YES